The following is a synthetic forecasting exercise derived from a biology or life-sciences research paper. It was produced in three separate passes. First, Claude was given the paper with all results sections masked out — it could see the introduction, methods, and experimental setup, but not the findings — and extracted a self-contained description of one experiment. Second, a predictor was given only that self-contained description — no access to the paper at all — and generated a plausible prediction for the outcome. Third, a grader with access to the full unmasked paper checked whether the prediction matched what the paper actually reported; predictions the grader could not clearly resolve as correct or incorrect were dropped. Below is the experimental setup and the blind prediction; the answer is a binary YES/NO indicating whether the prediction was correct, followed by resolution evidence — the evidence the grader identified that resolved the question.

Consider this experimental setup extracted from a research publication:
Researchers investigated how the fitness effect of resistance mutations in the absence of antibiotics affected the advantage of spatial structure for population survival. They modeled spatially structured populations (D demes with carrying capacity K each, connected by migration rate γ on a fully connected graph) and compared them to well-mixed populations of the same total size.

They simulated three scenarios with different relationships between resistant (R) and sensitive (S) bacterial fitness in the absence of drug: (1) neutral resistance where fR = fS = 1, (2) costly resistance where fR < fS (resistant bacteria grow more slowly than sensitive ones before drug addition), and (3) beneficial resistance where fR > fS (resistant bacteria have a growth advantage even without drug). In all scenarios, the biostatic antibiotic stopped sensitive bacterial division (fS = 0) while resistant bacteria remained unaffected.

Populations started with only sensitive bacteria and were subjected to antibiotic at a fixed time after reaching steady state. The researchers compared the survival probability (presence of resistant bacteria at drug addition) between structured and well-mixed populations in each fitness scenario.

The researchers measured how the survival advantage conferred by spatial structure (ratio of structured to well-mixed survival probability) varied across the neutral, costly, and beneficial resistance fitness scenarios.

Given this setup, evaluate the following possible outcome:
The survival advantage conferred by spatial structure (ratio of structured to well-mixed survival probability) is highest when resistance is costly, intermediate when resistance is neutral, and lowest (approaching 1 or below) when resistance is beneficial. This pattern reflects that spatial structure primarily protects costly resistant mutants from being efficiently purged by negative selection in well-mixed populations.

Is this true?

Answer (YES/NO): YES